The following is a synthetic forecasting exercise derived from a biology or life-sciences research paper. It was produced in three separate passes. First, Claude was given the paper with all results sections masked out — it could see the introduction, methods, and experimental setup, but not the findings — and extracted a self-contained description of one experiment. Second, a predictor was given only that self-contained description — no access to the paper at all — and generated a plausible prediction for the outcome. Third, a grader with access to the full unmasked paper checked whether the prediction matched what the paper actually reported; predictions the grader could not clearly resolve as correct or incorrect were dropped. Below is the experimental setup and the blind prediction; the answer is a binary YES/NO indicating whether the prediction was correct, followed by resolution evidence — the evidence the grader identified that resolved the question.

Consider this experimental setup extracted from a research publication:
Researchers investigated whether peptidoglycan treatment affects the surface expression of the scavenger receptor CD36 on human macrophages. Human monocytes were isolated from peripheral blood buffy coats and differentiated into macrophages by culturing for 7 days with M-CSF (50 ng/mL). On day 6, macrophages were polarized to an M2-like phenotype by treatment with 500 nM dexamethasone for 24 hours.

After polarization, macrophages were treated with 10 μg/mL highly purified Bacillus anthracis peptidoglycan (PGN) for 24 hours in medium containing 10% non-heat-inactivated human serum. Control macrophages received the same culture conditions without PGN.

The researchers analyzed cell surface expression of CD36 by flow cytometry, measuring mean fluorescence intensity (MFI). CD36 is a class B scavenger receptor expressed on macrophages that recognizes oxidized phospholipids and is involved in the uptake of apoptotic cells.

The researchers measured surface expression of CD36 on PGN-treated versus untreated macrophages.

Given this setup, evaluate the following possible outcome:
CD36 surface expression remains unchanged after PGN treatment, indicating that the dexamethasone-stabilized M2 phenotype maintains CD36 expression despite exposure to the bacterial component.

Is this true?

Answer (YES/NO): NO